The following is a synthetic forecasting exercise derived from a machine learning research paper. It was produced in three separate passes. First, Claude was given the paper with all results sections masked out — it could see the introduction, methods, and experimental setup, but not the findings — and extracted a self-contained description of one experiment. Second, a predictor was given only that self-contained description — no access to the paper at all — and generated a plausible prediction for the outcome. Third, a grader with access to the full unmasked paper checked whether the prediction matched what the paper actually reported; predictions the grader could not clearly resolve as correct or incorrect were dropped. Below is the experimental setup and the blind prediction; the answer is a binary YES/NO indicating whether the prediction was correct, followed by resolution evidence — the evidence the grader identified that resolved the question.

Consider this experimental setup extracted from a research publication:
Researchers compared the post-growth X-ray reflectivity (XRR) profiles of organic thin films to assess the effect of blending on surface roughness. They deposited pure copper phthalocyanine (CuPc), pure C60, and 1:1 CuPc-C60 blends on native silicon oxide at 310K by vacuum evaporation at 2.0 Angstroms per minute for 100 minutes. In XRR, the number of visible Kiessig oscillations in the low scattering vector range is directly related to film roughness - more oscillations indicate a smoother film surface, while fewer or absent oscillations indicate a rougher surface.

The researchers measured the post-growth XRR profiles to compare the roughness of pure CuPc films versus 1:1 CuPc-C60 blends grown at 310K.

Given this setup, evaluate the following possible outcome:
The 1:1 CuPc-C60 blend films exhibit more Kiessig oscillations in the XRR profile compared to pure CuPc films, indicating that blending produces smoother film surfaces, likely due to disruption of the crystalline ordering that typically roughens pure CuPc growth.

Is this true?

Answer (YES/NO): YES